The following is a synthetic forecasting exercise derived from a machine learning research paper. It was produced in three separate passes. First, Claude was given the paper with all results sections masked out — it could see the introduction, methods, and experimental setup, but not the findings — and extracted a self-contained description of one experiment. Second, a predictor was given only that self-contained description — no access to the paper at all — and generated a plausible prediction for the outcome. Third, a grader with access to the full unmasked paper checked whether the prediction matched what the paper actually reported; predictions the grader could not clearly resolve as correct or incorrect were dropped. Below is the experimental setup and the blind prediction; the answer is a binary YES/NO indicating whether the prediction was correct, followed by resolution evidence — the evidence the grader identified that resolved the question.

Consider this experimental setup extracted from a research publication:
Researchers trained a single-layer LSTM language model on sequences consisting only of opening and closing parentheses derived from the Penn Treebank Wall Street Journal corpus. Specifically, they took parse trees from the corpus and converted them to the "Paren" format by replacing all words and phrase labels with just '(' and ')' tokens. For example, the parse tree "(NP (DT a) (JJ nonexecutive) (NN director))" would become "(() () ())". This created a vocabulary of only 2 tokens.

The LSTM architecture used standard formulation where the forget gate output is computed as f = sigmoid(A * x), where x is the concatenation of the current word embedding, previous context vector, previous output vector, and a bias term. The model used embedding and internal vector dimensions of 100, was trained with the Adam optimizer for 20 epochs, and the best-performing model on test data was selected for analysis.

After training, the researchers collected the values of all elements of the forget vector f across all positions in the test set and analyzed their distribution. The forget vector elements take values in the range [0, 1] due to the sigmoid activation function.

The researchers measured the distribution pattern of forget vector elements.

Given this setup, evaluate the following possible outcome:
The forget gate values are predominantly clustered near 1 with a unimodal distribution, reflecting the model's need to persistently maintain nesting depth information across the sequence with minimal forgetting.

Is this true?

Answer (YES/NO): NO